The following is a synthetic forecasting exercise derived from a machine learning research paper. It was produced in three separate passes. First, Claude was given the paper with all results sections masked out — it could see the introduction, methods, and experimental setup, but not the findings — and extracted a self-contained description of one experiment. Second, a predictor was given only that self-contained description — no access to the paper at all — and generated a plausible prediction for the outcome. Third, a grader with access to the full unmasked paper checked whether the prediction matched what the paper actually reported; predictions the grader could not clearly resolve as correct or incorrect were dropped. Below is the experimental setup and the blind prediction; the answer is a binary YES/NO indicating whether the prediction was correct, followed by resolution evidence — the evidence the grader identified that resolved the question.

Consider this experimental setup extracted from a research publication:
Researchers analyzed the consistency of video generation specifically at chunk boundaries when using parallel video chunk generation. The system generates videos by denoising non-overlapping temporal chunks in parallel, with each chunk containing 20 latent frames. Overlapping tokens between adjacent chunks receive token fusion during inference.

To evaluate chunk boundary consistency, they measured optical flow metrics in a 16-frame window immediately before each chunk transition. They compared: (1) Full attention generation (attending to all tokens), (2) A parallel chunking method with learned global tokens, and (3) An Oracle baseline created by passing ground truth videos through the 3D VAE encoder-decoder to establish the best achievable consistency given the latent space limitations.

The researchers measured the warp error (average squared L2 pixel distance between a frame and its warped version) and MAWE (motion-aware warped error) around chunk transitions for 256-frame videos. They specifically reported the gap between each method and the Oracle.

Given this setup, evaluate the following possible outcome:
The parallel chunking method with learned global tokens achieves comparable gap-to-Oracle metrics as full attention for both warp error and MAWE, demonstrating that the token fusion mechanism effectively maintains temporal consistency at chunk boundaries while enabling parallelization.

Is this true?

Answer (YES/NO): NO